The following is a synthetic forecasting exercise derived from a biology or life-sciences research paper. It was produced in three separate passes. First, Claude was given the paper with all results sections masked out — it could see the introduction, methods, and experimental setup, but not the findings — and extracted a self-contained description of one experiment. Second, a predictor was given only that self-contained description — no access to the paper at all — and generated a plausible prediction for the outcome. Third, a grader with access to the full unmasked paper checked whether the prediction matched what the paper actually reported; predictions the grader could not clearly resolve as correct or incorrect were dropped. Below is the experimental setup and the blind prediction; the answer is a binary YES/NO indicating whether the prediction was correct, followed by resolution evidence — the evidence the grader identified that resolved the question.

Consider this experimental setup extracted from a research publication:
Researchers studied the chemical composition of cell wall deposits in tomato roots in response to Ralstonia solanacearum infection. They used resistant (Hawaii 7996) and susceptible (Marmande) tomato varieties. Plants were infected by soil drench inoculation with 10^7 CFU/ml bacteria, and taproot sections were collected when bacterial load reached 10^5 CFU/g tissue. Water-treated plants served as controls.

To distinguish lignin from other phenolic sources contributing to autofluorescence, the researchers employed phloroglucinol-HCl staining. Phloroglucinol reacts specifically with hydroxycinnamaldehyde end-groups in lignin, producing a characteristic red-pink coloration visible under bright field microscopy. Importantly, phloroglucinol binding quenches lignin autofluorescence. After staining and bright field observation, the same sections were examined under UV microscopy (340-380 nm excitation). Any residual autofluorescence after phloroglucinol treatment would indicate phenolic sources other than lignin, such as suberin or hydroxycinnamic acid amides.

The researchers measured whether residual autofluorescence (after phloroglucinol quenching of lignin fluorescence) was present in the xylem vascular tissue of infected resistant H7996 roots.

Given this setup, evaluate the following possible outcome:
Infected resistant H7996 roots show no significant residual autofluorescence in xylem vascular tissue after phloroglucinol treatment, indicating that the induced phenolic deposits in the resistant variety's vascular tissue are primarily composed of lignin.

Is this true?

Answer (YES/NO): NO